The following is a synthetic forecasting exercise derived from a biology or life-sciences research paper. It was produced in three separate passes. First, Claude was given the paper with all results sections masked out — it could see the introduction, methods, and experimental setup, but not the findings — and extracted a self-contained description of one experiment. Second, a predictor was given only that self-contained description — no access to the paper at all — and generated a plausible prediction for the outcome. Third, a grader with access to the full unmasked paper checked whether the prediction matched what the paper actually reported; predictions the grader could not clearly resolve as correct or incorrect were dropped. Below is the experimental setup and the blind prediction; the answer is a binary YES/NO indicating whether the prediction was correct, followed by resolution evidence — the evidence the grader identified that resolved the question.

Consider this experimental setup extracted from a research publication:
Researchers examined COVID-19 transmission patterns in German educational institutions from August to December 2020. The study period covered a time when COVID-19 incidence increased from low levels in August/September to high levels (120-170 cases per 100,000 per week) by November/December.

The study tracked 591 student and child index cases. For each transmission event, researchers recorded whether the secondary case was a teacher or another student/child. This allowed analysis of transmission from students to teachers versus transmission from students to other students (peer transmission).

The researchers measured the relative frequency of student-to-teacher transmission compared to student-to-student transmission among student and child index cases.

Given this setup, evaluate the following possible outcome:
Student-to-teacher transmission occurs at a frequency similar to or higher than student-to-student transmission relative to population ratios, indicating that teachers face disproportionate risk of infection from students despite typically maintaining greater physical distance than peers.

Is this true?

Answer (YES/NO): NO